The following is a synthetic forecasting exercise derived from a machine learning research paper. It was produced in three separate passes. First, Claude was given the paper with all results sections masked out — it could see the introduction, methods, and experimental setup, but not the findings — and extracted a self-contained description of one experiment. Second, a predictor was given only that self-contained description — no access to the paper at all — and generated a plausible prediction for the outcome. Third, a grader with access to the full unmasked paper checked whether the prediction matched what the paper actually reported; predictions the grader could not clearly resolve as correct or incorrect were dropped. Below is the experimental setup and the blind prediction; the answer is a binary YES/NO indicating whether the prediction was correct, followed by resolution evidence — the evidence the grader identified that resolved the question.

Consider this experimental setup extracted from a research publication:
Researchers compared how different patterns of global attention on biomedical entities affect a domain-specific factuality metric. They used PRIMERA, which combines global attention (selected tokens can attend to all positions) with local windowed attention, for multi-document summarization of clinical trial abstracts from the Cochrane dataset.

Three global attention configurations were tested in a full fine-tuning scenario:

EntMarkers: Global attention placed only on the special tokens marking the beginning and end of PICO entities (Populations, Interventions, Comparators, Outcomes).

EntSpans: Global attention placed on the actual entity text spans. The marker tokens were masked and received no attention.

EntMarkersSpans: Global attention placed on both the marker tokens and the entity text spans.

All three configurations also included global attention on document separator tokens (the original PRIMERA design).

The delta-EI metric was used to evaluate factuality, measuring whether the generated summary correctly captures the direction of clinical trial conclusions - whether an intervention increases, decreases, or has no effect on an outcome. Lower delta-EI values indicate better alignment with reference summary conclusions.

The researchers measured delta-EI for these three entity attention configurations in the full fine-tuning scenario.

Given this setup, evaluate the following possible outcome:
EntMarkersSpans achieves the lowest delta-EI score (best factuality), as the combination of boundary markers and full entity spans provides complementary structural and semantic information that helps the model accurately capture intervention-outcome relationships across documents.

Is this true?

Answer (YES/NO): YES